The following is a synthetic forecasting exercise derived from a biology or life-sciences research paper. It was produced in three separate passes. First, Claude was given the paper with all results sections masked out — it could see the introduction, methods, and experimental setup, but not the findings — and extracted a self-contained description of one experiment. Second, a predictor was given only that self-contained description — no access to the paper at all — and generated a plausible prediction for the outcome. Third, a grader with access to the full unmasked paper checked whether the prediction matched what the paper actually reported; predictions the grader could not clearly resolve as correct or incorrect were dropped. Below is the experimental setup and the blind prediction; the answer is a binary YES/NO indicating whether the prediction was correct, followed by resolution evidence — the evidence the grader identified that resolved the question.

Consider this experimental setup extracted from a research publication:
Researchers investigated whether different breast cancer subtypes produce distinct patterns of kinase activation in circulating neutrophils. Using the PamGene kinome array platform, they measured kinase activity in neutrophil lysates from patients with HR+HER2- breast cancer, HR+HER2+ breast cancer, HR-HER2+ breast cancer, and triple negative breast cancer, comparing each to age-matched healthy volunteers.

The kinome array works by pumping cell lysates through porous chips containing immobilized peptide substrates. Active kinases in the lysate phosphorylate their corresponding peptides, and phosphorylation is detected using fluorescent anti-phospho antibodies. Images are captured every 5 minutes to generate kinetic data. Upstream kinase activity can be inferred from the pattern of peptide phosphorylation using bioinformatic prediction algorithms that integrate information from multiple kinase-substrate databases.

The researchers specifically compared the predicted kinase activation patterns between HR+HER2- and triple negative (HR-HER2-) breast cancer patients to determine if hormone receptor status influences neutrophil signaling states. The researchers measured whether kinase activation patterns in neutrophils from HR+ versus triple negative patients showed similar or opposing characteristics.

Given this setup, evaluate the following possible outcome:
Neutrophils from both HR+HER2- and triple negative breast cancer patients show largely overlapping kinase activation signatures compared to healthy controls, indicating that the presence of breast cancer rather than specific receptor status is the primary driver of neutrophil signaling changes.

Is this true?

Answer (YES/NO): NO